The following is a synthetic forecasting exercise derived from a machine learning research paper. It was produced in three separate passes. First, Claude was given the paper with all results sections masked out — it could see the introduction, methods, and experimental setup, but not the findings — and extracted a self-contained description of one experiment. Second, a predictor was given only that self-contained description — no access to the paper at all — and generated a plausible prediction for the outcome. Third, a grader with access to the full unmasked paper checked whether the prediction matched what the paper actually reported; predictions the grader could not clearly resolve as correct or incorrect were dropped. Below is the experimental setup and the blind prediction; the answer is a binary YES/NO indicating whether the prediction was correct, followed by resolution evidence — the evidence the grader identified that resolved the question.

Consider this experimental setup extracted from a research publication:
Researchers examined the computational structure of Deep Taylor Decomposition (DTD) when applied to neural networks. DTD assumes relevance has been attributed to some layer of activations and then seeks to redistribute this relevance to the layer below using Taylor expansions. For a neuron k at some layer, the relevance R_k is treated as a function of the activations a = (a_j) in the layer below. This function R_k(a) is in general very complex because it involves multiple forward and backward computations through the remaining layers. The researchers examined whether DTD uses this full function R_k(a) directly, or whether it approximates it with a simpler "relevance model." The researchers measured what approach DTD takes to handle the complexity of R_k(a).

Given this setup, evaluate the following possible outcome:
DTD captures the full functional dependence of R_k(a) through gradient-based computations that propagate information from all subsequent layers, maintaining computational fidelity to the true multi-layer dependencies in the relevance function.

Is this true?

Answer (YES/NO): NO